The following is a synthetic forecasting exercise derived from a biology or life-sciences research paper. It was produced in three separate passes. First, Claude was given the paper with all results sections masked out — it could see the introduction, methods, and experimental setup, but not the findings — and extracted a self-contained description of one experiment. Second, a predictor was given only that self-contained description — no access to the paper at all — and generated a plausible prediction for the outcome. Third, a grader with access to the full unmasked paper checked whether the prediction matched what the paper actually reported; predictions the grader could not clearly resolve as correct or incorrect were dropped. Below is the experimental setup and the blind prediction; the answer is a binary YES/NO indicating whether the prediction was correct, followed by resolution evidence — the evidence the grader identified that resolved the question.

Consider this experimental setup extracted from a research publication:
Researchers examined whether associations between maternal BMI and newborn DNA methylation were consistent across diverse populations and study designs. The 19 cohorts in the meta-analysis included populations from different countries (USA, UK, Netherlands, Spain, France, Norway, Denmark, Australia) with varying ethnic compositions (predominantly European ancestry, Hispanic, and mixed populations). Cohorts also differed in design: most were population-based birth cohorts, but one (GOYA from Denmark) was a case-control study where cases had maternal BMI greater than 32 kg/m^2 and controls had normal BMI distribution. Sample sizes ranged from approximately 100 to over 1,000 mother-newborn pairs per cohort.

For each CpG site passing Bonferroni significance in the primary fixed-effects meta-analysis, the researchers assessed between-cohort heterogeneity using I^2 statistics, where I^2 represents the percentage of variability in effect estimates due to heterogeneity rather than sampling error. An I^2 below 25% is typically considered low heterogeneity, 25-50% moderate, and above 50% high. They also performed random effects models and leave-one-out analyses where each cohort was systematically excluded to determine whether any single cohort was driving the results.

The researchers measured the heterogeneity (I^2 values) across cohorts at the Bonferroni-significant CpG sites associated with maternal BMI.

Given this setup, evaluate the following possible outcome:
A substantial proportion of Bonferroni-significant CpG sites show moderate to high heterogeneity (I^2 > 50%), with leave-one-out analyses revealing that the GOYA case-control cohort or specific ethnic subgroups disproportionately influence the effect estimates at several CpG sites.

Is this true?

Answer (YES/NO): NO